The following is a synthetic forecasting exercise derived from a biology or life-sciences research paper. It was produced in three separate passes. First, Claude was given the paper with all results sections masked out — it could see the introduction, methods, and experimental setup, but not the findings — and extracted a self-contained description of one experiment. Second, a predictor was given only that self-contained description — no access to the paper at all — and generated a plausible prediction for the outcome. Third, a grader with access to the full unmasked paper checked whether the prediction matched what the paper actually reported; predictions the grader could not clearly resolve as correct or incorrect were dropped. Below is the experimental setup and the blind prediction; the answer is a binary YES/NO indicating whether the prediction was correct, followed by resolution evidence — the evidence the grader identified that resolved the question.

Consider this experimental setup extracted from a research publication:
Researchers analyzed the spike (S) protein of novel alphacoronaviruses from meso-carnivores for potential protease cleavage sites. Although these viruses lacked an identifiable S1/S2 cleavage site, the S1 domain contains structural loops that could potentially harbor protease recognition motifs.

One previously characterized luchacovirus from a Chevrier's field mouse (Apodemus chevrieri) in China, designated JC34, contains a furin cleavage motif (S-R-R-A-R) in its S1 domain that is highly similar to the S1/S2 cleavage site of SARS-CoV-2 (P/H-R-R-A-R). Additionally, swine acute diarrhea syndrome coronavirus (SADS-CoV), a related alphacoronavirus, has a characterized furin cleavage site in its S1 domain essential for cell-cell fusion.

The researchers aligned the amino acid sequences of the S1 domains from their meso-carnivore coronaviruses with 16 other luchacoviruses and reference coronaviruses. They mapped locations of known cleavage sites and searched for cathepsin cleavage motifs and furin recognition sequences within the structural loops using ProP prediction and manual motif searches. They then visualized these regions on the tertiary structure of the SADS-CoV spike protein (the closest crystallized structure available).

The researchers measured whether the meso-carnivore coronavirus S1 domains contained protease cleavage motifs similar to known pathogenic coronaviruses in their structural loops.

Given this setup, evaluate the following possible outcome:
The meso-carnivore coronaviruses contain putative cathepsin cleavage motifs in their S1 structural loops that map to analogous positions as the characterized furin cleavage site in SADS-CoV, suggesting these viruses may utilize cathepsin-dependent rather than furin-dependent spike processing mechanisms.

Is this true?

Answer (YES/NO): NO